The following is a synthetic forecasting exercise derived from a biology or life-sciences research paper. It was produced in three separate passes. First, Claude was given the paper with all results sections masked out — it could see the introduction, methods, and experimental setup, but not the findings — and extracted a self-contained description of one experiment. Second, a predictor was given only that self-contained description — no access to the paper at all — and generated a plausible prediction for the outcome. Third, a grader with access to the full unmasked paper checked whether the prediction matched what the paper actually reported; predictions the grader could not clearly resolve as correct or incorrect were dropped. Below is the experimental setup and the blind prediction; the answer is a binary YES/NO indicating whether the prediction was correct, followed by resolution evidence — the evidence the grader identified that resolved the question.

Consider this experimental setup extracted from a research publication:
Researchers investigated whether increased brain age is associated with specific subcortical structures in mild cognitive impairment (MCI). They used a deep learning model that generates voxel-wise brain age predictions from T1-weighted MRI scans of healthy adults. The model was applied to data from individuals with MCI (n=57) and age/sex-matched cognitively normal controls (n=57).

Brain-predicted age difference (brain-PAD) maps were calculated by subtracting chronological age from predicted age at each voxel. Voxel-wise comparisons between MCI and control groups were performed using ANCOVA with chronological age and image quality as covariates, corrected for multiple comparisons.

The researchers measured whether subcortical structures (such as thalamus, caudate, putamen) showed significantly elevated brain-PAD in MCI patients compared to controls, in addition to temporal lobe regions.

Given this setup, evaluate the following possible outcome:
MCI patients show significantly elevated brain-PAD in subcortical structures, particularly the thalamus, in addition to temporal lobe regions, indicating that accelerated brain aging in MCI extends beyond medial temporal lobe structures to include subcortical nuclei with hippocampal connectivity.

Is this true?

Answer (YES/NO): YES